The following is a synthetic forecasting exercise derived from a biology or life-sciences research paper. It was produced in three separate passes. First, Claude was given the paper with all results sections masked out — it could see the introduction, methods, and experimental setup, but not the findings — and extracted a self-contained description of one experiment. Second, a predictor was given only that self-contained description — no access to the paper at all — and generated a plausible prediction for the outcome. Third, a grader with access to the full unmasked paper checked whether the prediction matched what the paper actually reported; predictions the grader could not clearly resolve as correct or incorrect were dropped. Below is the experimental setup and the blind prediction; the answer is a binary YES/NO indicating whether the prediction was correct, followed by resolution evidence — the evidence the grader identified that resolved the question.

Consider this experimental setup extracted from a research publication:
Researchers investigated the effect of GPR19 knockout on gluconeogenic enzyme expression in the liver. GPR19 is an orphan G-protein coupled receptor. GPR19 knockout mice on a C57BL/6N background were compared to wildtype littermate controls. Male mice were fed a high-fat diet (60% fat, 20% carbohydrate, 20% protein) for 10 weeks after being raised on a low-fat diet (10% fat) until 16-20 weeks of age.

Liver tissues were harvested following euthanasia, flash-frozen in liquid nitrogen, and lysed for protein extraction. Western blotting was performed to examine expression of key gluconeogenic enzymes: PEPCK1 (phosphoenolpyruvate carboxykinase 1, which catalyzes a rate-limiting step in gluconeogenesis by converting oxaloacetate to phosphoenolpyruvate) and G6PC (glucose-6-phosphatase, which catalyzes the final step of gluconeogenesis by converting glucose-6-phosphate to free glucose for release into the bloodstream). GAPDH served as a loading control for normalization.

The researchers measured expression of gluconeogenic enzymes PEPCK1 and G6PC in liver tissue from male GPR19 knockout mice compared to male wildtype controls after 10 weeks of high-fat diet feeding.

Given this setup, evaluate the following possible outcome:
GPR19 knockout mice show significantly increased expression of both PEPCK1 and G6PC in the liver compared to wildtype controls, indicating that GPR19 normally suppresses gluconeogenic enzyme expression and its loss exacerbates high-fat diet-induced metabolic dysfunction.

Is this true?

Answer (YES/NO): NO